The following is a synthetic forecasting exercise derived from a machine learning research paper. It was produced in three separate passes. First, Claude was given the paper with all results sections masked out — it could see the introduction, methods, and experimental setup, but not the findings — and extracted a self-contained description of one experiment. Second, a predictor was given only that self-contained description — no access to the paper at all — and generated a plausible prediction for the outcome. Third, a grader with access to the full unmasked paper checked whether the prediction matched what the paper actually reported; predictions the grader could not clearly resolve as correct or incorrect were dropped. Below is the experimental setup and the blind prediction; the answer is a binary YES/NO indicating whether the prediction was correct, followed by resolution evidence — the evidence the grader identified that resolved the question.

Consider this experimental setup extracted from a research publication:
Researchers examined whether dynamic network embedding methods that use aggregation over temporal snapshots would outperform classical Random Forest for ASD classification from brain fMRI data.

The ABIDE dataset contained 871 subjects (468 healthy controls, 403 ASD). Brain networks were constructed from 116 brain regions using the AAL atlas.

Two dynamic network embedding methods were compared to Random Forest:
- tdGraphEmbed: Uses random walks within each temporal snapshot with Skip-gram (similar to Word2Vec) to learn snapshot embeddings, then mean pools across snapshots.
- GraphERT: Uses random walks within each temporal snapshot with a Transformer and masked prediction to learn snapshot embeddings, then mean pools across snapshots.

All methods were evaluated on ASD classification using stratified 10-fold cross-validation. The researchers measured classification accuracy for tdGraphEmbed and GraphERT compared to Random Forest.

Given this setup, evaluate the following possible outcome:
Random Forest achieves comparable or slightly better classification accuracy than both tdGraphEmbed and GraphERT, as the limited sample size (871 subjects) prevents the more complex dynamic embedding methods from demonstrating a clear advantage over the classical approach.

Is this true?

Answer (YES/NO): NO